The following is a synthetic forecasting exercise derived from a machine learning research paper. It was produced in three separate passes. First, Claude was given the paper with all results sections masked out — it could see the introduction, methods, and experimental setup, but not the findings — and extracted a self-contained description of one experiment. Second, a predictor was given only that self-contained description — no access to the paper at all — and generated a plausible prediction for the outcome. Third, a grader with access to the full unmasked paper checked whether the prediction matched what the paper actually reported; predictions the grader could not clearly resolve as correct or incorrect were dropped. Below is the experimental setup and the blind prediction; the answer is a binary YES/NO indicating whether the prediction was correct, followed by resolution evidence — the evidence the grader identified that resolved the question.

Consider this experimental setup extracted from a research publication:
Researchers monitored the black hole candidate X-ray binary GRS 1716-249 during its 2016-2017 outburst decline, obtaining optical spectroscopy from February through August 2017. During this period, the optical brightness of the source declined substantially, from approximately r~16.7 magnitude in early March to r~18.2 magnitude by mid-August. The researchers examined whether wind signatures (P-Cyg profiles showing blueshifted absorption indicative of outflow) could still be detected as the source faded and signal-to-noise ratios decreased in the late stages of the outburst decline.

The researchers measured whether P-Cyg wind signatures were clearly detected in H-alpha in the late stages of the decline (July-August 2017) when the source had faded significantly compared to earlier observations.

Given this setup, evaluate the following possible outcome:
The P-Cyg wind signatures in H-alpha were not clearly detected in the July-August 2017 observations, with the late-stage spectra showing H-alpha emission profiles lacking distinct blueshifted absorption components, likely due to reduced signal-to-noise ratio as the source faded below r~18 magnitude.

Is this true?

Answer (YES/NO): YES